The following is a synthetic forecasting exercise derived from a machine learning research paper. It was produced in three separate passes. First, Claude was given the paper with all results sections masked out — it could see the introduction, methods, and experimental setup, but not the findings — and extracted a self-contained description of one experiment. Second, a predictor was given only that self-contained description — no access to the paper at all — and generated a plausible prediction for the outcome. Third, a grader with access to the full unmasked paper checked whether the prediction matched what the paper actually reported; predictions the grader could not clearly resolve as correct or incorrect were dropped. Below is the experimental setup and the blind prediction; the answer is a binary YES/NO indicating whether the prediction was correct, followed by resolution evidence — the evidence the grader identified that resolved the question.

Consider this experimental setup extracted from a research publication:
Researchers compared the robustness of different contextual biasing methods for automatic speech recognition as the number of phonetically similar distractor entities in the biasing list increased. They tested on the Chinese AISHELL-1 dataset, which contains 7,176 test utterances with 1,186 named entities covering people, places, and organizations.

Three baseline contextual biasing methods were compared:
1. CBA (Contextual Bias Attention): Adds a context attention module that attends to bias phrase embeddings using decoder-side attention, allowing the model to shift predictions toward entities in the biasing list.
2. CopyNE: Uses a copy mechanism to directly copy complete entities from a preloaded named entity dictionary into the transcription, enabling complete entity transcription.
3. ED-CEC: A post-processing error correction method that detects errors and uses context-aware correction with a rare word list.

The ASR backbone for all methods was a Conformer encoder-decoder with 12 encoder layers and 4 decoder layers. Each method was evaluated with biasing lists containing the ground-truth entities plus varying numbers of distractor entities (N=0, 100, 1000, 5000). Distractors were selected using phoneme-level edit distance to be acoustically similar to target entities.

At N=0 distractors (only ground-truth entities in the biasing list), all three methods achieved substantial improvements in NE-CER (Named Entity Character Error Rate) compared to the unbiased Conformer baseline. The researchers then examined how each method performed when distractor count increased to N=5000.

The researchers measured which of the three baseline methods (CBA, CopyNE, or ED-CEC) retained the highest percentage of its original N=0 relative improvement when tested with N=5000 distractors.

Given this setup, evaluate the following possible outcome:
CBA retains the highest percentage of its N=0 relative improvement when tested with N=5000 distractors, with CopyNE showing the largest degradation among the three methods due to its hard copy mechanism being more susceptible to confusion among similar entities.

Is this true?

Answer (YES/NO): NO